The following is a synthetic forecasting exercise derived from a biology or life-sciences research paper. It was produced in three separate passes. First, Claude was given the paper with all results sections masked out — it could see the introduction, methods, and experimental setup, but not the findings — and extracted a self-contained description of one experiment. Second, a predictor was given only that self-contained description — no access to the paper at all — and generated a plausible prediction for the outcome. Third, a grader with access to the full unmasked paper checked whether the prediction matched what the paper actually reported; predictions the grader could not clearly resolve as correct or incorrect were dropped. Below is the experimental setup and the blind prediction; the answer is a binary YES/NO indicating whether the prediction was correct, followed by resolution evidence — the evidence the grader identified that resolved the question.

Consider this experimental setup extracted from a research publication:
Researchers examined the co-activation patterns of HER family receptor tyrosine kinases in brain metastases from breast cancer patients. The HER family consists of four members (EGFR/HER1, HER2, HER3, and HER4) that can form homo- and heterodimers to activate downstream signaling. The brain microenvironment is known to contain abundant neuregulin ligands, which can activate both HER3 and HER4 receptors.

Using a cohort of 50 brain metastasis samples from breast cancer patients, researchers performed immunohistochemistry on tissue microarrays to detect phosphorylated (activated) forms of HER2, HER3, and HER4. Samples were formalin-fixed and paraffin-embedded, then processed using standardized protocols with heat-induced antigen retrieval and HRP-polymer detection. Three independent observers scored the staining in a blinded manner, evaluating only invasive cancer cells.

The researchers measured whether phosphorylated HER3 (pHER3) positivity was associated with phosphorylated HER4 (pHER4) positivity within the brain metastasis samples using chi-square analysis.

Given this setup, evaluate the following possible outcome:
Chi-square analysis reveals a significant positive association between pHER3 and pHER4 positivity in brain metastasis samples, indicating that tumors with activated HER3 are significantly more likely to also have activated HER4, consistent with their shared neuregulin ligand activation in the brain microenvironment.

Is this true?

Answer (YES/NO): YES